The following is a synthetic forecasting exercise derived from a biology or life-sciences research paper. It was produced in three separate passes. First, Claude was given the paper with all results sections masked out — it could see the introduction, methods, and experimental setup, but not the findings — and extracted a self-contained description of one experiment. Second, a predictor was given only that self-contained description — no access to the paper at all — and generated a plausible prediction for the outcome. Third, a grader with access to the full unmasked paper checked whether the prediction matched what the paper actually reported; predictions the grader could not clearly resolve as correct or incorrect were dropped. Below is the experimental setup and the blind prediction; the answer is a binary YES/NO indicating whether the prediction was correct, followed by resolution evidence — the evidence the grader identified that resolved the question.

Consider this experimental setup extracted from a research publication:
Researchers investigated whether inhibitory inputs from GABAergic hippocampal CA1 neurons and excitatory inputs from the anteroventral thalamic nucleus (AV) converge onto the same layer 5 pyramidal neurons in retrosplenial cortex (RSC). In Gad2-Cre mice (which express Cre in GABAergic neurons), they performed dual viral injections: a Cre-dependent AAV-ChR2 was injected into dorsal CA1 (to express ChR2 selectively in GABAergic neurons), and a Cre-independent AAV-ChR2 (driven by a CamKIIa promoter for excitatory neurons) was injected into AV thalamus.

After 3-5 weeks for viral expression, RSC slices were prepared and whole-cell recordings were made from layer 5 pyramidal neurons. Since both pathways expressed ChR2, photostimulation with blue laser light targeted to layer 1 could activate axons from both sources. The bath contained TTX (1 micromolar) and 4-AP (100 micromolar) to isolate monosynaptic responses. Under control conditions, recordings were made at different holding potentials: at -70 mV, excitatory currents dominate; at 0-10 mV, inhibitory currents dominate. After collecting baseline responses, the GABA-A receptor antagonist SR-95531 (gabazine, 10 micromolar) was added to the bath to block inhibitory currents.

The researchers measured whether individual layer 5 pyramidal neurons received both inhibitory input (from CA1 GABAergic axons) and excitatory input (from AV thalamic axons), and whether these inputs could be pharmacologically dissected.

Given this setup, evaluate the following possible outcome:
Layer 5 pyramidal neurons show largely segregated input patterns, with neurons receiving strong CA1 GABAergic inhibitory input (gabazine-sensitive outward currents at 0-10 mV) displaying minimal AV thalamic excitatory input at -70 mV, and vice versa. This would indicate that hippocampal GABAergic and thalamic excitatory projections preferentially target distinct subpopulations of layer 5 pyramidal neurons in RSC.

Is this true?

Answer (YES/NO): NO